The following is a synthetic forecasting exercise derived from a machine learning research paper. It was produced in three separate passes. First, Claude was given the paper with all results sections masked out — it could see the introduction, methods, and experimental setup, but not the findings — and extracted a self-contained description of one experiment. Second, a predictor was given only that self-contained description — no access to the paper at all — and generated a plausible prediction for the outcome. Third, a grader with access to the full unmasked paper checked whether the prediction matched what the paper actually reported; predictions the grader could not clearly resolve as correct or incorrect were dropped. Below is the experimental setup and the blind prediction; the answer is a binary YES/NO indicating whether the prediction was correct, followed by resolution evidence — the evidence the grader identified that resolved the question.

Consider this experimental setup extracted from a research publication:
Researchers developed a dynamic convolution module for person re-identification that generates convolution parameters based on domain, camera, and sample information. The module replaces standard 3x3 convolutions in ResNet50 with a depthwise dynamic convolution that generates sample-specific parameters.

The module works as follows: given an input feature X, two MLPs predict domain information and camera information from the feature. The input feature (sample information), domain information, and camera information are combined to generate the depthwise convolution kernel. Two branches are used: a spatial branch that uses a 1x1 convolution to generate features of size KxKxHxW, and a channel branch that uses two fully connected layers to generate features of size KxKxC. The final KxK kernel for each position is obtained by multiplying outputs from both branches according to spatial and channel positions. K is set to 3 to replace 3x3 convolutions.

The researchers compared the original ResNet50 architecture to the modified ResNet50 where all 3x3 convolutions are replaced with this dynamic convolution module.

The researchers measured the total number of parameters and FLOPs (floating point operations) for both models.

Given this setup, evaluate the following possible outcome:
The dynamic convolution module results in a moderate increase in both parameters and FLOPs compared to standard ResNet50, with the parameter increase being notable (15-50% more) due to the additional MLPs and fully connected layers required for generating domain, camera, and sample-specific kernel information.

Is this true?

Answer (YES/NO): NO